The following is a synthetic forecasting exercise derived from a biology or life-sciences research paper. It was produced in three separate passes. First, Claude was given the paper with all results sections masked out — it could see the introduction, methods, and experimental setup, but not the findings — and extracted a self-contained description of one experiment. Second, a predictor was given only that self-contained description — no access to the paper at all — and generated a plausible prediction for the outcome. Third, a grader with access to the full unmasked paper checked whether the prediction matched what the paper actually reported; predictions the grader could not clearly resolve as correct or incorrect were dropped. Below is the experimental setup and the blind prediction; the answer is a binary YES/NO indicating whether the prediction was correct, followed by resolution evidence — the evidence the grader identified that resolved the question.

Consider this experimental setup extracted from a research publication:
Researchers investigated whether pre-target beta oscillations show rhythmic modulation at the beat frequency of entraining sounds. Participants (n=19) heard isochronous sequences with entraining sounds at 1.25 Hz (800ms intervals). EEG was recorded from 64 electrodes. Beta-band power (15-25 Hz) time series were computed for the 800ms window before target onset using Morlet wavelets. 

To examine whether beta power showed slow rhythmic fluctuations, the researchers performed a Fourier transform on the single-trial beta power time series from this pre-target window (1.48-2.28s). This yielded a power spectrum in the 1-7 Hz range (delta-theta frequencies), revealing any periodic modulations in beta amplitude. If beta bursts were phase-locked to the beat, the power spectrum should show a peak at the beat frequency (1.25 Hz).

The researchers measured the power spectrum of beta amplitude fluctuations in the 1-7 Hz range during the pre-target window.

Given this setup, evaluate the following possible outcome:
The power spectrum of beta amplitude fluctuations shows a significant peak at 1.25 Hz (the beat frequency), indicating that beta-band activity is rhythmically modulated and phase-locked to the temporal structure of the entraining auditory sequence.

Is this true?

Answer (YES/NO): NO